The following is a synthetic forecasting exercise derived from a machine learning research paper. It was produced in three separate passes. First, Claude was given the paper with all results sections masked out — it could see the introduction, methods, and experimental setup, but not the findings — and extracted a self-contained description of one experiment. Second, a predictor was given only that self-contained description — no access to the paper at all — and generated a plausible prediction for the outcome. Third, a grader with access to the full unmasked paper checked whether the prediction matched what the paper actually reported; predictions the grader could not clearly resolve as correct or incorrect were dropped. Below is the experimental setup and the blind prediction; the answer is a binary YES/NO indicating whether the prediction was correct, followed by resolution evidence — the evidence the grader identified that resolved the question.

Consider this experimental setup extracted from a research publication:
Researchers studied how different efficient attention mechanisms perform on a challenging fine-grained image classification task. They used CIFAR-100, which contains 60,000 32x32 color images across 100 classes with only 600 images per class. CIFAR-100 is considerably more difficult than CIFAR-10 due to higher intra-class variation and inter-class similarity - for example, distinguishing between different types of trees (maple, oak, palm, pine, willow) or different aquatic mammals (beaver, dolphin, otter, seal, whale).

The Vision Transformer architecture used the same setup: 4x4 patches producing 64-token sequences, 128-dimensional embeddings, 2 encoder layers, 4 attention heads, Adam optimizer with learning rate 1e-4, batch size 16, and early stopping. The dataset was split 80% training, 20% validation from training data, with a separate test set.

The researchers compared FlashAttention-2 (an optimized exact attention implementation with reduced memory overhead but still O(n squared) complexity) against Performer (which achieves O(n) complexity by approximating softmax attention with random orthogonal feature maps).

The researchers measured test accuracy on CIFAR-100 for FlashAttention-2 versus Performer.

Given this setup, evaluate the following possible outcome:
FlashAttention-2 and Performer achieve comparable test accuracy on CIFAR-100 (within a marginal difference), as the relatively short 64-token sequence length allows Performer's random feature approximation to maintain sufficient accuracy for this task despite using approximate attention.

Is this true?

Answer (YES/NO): NO